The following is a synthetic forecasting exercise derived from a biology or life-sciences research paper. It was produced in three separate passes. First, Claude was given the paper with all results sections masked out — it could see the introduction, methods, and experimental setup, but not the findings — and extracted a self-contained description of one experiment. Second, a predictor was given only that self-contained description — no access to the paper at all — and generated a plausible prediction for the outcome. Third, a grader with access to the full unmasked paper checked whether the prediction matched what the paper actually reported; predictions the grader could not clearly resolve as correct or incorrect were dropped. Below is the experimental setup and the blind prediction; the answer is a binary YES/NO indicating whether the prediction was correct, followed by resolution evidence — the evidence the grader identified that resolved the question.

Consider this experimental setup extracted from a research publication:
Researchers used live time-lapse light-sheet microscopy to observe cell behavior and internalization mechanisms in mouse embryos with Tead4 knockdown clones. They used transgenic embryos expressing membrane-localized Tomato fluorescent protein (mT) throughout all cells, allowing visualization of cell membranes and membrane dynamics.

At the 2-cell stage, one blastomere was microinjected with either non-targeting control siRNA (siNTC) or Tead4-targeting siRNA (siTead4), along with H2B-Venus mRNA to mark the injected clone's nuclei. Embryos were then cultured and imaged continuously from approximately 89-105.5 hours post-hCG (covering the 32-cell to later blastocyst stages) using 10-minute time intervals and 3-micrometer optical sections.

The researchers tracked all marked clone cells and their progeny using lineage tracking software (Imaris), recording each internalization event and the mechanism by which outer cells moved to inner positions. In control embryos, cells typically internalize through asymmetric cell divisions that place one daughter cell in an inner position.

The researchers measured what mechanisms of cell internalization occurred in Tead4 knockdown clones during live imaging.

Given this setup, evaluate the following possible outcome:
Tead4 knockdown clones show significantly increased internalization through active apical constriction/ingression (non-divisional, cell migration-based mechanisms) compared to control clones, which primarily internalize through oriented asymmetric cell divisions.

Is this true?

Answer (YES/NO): NO